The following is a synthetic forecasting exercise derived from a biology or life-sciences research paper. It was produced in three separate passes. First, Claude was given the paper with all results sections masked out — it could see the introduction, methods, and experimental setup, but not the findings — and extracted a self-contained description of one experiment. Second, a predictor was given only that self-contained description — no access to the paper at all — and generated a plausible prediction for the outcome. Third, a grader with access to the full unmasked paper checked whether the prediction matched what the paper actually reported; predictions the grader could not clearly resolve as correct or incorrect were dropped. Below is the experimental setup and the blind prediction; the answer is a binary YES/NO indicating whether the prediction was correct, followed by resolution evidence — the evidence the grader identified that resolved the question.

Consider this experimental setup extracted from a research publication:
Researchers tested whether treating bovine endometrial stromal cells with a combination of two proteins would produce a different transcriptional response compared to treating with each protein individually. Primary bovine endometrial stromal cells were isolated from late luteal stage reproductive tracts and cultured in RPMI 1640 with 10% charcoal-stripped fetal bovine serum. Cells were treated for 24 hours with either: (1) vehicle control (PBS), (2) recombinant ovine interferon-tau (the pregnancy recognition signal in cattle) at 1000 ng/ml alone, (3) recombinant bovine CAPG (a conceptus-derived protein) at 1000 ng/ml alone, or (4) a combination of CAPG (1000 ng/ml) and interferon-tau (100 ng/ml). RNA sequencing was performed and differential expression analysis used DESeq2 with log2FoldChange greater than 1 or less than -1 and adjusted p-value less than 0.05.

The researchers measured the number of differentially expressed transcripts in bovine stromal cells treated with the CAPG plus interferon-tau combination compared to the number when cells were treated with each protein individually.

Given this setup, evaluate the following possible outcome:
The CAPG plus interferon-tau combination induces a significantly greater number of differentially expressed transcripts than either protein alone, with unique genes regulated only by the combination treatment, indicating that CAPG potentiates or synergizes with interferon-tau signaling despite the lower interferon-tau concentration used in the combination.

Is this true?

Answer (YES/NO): YES